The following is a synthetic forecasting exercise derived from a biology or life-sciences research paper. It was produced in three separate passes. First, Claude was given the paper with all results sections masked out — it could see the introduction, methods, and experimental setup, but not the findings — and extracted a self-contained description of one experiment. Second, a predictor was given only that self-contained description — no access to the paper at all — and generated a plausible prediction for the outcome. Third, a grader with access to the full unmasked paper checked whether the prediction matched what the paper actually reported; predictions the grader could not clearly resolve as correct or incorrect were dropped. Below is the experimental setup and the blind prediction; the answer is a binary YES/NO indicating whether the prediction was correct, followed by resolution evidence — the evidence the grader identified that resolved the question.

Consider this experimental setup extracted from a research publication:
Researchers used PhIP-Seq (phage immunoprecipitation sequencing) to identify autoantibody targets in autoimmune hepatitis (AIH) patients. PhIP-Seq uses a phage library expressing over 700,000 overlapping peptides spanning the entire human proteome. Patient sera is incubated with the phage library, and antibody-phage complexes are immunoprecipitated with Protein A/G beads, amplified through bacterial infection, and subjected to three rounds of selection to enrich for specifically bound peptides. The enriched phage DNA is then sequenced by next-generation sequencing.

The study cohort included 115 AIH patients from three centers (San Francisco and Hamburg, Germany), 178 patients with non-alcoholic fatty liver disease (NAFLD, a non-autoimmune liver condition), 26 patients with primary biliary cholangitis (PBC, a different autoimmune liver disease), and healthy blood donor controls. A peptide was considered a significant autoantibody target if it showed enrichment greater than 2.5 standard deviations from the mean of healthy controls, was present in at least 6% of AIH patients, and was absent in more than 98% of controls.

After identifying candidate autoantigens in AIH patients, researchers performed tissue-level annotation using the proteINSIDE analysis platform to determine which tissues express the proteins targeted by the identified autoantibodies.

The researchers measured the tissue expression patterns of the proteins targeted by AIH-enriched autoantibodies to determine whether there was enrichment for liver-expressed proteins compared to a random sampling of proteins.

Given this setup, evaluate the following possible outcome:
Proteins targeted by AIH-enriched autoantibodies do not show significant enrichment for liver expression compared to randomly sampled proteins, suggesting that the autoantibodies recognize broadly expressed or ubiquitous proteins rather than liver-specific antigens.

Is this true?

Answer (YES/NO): NO